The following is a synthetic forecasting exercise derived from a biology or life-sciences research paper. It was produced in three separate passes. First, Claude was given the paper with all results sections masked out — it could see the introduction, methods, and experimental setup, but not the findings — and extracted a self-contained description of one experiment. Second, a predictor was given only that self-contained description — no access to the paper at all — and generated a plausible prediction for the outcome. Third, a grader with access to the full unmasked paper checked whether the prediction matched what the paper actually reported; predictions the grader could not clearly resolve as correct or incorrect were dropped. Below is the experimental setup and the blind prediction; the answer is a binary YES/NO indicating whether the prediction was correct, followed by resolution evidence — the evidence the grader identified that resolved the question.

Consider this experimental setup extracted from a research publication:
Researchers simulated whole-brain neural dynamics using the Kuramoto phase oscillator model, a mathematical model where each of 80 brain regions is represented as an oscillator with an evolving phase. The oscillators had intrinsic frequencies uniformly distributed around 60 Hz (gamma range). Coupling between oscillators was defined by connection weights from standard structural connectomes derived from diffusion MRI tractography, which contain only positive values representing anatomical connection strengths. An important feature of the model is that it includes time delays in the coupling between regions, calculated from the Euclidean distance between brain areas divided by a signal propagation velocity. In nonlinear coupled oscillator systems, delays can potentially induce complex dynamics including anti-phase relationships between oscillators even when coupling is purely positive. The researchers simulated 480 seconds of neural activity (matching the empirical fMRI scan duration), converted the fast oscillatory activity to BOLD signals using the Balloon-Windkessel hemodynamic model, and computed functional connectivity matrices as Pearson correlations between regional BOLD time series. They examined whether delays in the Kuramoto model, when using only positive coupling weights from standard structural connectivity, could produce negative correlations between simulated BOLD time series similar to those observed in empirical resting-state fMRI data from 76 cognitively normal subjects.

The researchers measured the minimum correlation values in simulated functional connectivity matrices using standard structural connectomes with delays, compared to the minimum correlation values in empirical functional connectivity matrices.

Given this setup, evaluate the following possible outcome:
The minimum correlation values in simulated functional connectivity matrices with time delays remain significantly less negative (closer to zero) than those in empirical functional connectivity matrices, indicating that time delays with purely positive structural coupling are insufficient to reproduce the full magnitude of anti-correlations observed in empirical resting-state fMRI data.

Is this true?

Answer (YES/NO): YES